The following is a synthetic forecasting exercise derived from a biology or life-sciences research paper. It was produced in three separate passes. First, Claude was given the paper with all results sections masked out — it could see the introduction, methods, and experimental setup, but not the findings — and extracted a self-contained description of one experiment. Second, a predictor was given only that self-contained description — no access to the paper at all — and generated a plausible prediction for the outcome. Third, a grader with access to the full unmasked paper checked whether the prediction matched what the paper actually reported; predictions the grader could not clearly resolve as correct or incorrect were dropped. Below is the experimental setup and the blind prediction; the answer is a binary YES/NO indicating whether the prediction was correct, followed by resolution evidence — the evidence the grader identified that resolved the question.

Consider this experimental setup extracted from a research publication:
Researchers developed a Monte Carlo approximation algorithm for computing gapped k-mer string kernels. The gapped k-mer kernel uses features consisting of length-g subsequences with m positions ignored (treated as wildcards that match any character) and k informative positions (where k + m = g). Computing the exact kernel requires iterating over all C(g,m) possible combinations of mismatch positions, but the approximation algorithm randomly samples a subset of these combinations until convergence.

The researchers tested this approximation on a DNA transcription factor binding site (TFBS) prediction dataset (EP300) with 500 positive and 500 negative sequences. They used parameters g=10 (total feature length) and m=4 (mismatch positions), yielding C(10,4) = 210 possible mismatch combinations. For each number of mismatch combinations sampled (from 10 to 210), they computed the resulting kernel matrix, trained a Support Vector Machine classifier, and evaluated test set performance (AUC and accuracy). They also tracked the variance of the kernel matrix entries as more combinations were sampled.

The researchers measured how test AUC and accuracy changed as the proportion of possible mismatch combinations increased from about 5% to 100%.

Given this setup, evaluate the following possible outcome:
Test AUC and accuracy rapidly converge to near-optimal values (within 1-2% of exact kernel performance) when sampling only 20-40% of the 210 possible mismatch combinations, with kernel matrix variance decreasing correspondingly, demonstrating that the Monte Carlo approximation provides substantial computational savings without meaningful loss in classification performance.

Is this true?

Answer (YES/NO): YES